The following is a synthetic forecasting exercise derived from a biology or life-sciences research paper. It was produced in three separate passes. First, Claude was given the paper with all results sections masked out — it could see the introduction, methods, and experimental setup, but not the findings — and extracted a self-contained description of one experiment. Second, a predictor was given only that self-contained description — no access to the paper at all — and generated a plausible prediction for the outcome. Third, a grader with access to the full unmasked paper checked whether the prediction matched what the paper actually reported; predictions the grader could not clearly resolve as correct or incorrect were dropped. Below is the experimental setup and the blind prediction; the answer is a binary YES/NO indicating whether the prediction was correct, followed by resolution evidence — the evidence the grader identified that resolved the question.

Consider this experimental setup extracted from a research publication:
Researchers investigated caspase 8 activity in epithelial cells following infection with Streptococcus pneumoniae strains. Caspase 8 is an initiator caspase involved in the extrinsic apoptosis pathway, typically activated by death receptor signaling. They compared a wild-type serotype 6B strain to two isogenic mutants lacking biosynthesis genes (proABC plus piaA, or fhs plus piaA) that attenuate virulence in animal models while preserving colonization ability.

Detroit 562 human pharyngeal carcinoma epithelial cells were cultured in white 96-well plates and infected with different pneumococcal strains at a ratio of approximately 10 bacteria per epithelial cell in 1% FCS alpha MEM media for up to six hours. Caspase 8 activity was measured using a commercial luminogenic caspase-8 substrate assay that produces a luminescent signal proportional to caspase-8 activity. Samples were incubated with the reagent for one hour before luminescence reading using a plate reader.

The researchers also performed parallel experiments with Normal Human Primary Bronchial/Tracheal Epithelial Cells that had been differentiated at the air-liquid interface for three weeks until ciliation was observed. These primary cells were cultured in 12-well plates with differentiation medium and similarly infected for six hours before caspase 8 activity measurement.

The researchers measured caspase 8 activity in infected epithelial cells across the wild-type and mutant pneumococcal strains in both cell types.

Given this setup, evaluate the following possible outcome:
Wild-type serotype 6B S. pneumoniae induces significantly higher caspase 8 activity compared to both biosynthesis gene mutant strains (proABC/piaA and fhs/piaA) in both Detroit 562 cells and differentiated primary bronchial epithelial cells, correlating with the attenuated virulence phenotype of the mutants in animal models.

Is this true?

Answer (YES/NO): NO